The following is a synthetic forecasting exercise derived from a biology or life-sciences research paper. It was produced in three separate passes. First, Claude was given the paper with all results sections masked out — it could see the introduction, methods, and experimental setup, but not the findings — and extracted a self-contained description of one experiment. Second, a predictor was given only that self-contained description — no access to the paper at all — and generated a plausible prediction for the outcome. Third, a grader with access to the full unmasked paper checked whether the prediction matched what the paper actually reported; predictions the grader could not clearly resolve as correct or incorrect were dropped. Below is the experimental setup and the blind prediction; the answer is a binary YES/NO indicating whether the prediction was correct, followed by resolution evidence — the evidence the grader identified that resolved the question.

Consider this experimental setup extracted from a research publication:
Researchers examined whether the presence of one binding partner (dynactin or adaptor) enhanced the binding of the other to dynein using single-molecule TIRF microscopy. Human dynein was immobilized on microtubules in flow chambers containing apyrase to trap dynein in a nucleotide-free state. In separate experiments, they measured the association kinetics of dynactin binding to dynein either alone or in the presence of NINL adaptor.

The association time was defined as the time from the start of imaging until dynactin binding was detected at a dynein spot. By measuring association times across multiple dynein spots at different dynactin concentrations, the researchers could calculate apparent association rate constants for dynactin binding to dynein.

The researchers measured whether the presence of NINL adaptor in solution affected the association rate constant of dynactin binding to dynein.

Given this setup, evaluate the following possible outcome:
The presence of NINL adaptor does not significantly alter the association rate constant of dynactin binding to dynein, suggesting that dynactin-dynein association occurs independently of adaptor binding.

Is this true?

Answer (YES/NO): YES